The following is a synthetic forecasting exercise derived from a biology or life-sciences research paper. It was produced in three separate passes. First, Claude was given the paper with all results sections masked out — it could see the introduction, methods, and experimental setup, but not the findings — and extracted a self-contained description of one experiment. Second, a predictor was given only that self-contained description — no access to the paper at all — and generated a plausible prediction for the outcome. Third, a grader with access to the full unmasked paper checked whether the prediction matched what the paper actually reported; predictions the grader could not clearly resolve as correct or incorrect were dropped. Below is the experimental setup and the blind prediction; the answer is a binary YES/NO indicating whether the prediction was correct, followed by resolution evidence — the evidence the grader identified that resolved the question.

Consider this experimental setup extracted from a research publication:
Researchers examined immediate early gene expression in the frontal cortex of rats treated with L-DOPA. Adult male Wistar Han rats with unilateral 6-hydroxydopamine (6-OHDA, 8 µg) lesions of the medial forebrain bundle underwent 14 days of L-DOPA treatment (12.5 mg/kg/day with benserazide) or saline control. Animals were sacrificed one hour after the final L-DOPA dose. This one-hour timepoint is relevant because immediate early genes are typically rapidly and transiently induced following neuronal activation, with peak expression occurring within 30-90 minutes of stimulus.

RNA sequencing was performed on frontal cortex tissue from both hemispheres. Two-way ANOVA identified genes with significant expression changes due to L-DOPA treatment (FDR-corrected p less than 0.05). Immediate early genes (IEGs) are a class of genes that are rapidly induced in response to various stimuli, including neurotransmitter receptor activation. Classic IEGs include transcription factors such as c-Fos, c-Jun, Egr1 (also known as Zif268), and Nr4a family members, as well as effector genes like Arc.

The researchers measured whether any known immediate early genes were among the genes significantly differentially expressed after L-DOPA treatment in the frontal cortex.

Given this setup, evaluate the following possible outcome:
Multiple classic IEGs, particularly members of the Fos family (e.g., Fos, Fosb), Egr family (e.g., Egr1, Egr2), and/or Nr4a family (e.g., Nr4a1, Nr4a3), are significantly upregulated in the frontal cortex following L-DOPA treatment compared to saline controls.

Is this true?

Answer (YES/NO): NO